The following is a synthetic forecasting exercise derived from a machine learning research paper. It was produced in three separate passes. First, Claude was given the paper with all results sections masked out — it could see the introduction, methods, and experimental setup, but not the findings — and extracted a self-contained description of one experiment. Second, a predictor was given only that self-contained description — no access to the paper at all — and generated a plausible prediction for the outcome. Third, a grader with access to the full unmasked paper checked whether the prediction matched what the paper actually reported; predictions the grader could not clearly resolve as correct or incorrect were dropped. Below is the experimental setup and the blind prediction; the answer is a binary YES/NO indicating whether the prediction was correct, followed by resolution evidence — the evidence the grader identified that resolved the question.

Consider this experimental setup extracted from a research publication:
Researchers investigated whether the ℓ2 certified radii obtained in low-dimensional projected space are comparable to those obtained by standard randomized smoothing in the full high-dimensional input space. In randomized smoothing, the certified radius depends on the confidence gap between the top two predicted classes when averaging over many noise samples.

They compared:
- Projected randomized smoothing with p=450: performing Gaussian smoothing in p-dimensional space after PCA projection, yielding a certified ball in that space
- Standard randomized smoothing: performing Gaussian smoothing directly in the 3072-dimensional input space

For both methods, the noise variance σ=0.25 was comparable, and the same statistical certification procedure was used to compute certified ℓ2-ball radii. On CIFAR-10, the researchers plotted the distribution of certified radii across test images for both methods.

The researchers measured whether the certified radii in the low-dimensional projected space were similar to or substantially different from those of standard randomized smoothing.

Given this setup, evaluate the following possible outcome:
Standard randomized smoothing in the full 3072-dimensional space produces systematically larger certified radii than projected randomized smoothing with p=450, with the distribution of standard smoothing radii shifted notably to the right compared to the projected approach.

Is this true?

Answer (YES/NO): NO